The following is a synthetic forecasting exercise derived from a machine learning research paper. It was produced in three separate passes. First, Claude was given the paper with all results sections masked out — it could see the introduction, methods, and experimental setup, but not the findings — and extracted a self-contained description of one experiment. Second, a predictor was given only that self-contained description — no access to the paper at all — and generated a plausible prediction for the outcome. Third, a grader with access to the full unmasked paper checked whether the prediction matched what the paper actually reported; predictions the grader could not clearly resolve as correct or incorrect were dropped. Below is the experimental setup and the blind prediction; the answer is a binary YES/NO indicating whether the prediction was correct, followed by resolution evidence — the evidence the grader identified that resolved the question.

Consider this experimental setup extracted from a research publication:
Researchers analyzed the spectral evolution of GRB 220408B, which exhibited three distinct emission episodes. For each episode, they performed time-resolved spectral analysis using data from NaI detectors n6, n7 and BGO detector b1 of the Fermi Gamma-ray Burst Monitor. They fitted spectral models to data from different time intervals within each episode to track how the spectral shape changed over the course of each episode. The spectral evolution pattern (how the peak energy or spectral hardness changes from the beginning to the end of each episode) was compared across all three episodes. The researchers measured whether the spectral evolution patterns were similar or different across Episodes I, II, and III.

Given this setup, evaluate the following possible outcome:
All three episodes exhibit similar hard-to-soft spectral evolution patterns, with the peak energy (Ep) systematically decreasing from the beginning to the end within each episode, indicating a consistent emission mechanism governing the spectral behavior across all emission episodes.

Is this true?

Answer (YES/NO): NO